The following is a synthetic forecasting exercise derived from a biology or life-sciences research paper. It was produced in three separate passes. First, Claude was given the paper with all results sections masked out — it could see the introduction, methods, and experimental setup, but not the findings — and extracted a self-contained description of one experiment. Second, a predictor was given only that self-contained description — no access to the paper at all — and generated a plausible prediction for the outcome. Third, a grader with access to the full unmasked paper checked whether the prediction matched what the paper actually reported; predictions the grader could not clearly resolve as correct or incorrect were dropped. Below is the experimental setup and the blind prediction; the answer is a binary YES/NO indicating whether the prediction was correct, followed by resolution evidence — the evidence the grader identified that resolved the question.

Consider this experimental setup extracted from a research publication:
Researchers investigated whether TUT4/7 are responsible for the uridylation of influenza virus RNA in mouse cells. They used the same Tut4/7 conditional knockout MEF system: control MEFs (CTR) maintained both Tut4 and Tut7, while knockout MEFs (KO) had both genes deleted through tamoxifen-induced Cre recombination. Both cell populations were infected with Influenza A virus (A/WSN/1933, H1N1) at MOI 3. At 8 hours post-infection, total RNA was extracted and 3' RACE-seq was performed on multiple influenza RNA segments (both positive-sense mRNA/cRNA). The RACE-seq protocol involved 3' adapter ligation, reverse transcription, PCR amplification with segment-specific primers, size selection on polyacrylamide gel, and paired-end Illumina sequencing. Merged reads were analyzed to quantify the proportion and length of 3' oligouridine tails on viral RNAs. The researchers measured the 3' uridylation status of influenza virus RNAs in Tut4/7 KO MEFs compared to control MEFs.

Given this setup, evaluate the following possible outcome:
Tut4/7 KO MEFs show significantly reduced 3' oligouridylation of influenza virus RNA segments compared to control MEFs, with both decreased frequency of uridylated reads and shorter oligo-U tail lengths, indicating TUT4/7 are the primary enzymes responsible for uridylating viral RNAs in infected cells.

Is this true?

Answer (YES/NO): YES